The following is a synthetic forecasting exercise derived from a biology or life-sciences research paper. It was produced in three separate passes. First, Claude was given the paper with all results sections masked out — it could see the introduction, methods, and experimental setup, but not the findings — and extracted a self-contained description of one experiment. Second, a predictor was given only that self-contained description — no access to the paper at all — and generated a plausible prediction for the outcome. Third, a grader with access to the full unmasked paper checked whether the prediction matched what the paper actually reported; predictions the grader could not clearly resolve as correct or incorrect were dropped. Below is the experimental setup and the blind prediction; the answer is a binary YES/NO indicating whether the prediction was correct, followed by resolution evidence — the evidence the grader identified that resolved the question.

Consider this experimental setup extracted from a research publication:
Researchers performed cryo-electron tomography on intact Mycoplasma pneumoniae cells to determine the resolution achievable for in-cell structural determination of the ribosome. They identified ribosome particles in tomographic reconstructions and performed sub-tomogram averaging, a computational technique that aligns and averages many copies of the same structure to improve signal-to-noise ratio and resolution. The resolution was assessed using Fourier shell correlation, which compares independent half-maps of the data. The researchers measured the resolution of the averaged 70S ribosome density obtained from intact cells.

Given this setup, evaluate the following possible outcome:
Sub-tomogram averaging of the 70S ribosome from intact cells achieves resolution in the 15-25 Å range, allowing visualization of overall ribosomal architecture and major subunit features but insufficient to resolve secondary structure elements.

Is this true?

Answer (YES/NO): NO